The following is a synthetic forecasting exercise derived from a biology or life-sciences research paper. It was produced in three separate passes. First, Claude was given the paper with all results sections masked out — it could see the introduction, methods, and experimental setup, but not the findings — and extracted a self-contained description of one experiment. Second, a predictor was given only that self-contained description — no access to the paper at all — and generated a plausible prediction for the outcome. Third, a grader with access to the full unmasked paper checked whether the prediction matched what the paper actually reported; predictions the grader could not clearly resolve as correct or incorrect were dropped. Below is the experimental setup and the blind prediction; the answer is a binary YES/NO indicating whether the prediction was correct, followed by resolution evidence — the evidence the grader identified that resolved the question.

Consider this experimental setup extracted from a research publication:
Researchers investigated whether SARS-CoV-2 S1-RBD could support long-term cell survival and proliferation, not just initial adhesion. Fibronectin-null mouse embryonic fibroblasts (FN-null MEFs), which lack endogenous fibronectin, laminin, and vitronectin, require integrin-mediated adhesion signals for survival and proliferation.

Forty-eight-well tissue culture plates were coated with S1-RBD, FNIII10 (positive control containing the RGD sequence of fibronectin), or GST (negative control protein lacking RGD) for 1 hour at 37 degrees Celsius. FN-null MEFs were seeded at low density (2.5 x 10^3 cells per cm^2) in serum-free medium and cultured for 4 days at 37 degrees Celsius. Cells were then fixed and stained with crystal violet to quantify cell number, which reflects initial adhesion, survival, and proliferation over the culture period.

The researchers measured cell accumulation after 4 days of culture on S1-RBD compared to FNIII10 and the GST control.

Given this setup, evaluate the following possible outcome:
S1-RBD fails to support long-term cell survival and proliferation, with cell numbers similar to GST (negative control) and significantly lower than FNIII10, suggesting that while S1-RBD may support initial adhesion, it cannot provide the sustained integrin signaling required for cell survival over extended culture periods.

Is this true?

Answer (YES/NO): NO